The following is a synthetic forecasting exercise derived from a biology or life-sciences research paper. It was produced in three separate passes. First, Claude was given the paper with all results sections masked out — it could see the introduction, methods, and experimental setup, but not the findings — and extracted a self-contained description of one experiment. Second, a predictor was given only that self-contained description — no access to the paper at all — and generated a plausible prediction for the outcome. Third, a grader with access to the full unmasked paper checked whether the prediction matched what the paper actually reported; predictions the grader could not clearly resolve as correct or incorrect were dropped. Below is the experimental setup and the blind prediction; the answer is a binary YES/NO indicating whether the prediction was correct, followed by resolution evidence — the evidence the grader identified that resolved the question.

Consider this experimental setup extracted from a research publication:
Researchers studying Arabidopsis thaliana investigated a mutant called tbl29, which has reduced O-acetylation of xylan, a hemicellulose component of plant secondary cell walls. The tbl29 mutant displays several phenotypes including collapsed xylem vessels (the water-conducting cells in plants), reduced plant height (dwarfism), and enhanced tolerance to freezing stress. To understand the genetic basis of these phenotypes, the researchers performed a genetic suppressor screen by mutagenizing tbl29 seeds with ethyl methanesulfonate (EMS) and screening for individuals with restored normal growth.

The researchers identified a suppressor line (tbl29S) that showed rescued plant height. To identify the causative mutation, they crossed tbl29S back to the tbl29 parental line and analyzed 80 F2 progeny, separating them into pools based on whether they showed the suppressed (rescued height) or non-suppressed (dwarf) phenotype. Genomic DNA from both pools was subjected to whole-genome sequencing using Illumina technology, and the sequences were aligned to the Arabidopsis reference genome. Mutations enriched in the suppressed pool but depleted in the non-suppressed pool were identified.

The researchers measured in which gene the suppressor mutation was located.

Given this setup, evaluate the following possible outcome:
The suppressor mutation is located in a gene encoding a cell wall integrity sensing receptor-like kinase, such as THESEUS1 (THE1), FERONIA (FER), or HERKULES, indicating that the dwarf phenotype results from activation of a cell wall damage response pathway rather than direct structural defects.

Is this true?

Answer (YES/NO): NO